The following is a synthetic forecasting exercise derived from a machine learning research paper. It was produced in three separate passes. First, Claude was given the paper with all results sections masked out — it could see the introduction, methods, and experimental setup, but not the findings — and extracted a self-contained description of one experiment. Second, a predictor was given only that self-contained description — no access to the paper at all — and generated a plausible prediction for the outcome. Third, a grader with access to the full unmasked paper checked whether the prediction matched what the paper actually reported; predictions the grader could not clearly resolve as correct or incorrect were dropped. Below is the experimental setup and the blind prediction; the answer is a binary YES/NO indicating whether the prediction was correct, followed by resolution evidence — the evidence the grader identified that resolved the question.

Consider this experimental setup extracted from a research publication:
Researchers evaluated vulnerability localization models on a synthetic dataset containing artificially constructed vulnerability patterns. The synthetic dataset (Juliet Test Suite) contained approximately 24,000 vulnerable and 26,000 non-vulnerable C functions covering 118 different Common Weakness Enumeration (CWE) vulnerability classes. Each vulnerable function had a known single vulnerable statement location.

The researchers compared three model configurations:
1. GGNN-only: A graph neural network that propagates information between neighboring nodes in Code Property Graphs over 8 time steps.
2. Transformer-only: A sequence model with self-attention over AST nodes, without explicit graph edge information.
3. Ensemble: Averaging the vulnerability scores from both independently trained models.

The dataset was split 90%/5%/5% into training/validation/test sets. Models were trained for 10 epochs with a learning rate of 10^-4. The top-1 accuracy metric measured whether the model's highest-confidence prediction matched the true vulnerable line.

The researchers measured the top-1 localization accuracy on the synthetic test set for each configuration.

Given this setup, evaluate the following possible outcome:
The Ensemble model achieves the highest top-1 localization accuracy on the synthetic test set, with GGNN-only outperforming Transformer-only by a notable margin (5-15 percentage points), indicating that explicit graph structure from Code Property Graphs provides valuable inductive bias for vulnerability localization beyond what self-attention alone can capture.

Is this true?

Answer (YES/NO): NO